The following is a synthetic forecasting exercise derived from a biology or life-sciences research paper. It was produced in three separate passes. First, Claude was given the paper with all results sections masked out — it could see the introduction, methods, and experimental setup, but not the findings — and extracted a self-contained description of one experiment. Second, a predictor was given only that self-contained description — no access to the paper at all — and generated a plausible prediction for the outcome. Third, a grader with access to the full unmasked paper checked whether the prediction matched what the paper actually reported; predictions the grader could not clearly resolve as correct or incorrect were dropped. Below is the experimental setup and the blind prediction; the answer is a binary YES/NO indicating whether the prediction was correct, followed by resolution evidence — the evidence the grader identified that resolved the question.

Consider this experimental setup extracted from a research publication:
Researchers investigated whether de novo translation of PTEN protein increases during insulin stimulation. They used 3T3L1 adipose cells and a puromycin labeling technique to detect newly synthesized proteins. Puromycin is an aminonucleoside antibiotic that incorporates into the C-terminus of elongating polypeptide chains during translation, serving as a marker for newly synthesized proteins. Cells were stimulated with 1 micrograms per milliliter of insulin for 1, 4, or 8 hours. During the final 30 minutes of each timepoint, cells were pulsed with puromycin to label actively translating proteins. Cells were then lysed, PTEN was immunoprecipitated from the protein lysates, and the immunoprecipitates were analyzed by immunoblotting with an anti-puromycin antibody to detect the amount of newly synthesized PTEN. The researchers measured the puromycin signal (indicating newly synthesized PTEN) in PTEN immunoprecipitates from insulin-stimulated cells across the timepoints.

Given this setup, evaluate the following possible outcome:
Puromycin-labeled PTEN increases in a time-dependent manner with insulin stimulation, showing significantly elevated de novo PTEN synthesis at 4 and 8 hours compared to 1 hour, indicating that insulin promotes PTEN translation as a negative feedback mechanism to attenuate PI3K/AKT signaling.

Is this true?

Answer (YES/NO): YES